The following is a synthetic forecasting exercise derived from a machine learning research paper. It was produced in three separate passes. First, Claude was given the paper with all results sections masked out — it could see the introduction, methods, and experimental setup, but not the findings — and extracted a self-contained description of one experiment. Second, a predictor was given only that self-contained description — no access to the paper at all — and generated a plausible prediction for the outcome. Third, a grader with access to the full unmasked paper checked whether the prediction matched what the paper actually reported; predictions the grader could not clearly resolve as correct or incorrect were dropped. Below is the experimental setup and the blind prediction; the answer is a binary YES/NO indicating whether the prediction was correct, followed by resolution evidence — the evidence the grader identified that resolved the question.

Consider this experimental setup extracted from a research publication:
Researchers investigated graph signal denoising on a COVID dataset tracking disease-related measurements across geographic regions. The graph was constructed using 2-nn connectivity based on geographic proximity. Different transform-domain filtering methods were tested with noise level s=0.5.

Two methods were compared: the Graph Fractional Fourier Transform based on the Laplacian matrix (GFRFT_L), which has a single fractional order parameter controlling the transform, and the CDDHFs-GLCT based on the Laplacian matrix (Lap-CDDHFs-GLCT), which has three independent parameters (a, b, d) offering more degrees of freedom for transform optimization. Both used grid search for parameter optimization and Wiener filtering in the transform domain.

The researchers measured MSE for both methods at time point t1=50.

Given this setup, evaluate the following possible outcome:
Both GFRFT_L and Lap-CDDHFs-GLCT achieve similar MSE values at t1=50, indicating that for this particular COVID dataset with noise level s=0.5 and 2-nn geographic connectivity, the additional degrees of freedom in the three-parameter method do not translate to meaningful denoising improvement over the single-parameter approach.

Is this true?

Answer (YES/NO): NO